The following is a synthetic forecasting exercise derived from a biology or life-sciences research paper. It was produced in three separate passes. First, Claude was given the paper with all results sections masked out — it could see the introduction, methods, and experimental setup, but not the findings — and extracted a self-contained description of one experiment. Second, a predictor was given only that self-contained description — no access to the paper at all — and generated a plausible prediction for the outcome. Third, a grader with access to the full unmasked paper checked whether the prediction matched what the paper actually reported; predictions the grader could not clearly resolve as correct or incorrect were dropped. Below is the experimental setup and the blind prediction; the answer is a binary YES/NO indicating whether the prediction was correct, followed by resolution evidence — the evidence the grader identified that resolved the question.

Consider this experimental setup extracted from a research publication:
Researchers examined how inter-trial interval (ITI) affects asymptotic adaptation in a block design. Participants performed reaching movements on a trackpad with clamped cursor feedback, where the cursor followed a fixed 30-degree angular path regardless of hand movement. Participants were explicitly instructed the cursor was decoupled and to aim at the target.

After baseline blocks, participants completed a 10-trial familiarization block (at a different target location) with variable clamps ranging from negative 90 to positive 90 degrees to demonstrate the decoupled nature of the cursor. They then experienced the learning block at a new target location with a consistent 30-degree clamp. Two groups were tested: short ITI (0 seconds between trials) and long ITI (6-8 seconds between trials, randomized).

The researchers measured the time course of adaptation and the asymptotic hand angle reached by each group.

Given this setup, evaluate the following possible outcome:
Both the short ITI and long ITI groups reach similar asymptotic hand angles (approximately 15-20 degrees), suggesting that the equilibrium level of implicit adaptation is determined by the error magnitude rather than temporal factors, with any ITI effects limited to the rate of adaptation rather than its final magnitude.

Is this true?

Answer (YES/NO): YES